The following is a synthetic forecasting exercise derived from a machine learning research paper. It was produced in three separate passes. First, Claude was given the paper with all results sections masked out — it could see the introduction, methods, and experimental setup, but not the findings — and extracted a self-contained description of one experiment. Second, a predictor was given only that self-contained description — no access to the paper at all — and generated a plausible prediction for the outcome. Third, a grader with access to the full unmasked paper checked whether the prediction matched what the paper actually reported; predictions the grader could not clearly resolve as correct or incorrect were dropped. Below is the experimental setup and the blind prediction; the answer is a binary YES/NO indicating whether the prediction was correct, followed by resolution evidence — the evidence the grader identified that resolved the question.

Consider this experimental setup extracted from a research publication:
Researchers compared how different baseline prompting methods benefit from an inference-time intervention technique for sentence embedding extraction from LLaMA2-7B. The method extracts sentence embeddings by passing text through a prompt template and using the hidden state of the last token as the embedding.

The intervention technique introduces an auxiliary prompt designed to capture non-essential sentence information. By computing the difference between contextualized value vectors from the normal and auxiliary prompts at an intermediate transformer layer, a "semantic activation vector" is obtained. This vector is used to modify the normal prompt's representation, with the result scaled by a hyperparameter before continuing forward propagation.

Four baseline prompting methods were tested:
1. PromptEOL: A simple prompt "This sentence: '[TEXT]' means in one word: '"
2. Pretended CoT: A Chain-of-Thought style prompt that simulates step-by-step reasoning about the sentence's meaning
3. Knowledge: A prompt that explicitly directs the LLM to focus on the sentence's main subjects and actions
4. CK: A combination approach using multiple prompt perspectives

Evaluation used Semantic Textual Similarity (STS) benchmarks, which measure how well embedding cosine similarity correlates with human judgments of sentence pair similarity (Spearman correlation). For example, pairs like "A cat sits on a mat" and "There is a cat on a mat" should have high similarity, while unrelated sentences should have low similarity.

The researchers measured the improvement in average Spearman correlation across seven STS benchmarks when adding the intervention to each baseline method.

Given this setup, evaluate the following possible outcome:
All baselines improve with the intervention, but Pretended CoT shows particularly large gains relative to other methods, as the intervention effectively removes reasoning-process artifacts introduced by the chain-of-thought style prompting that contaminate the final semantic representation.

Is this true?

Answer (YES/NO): NO